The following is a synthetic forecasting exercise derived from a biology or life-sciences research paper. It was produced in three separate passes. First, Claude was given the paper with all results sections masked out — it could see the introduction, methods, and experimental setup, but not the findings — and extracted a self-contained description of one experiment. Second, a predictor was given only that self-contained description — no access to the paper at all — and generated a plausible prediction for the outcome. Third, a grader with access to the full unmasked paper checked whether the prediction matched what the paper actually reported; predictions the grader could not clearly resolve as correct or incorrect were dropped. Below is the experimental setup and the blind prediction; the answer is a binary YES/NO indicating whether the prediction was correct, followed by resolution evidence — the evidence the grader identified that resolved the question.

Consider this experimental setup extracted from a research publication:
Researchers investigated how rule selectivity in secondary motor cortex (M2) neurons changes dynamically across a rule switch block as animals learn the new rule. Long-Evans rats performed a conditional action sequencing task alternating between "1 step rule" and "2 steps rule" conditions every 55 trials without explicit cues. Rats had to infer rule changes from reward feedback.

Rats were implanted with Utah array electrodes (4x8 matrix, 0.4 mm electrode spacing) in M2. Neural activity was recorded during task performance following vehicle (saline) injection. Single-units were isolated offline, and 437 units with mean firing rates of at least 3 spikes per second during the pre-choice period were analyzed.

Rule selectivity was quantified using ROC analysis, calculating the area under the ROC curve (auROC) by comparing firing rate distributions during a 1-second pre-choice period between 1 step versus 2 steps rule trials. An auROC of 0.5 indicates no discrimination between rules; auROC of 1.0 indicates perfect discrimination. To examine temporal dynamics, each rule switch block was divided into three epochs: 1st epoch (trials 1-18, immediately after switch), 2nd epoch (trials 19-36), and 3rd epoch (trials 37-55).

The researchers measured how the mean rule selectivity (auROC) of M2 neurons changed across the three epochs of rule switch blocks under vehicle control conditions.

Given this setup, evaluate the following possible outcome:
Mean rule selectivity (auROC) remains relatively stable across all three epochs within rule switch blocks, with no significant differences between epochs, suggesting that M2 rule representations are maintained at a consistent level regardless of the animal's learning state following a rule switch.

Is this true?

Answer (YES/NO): YES